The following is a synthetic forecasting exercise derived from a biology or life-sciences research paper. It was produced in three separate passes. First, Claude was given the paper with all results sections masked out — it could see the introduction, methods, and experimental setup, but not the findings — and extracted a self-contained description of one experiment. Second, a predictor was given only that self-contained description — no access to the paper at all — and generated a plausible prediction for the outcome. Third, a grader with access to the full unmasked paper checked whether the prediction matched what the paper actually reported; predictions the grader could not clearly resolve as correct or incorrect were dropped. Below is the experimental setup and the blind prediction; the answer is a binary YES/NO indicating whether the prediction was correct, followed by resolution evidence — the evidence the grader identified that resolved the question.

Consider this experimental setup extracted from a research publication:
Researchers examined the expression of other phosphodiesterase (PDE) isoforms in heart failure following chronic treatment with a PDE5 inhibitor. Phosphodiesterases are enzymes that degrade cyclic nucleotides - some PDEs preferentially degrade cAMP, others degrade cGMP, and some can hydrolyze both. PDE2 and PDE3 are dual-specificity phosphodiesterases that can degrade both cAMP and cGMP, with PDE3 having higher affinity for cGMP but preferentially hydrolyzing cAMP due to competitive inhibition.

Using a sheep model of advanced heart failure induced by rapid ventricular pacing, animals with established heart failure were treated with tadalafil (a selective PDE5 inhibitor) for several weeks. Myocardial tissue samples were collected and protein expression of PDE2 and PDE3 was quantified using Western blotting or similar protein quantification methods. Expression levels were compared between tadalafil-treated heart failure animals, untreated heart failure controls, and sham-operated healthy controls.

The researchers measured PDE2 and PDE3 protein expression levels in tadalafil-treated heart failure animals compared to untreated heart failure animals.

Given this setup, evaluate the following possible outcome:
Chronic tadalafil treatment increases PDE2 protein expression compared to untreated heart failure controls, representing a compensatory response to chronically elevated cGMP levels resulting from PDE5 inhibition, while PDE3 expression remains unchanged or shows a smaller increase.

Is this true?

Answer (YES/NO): NO